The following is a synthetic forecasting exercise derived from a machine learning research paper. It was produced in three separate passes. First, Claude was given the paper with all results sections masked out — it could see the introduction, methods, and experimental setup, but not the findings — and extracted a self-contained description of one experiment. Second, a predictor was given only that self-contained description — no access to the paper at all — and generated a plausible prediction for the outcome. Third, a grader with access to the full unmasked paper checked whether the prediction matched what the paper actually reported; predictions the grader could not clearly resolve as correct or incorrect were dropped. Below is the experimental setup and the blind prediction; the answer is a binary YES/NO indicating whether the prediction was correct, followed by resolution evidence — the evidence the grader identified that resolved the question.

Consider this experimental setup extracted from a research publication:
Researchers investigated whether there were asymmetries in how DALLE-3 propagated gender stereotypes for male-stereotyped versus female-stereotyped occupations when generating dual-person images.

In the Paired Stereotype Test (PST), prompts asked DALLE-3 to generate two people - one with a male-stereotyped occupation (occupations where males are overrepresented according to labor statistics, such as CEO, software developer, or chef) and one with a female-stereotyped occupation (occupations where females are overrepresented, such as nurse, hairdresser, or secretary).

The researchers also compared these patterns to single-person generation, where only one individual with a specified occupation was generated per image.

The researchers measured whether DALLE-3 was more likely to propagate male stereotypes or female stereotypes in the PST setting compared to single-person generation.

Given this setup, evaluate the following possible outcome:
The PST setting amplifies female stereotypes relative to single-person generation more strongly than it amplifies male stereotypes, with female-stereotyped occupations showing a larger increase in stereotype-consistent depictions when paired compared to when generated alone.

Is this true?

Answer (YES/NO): NO